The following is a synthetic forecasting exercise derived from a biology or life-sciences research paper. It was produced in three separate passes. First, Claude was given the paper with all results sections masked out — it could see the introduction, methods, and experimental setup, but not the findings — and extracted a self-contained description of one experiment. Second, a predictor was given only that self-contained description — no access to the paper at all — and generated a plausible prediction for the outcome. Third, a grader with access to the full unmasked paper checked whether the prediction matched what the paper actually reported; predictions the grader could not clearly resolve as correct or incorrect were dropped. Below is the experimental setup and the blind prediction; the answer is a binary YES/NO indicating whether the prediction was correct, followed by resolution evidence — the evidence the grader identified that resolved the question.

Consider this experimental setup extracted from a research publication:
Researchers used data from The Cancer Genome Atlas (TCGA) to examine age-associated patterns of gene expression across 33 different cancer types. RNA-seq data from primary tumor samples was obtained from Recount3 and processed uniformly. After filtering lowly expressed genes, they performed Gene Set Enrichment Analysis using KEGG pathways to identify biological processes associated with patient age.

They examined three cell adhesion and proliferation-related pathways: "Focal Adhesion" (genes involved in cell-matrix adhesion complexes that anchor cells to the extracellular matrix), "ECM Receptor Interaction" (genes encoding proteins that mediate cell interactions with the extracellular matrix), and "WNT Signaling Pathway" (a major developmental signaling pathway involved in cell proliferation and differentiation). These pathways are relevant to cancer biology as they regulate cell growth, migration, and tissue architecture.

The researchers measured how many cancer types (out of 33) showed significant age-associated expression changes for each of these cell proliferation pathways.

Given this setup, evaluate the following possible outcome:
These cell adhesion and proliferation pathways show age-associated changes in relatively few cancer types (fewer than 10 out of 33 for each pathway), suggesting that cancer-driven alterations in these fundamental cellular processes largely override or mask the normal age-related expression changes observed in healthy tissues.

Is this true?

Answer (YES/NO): NO